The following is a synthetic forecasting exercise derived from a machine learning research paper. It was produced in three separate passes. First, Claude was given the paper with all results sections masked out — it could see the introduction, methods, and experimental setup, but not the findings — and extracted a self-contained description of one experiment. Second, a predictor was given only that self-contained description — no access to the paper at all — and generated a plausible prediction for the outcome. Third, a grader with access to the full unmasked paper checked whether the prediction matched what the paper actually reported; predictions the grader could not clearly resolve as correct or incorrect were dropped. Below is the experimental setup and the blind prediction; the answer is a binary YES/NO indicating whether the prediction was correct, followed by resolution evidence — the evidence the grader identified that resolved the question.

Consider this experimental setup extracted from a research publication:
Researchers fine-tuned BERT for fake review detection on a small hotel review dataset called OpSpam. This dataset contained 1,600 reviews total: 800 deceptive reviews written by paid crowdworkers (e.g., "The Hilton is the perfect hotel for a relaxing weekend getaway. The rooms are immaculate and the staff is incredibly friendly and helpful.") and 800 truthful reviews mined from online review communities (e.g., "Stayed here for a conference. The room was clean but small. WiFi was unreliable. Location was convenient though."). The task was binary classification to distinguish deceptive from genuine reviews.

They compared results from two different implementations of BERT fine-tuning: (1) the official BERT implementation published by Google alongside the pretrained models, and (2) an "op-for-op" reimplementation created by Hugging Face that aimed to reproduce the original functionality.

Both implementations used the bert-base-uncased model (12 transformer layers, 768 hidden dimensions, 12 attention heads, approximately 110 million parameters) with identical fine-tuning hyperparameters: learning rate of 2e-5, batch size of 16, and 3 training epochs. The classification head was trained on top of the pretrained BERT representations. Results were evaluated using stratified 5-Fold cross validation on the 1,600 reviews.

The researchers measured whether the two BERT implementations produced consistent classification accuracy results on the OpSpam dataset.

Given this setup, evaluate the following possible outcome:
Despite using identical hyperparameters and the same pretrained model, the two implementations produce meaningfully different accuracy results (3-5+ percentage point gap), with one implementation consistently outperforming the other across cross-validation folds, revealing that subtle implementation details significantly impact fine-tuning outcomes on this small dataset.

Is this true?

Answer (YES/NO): NO